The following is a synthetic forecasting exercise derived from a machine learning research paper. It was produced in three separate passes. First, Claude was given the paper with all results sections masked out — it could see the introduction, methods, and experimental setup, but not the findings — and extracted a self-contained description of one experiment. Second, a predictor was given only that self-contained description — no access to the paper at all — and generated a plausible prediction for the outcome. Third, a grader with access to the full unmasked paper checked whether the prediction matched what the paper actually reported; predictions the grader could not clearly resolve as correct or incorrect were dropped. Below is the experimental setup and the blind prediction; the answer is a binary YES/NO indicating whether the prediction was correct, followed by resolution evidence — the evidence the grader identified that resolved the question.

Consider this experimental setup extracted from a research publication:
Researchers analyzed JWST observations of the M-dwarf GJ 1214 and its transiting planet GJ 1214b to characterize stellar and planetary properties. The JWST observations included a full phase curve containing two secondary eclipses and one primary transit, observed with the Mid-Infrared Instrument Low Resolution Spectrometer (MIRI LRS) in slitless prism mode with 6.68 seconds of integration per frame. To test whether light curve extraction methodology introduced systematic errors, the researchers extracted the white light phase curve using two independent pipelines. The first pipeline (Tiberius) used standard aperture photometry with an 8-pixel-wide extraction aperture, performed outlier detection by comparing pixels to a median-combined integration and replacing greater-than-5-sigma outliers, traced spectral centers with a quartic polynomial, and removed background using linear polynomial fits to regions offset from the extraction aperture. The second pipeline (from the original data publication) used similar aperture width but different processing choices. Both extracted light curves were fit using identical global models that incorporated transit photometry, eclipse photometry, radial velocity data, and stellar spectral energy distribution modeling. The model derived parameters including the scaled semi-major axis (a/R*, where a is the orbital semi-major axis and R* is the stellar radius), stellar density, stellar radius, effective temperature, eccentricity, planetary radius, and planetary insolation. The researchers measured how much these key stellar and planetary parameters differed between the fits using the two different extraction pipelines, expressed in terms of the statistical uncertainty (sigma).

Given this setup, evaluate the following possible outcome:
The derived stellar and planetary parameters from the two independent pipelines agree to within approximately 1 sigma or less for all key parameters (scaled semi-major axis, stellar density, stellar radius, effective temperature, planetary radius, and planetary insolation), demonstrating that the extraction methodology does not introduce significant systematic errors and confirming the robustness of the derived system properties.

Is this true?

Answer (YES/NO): YES